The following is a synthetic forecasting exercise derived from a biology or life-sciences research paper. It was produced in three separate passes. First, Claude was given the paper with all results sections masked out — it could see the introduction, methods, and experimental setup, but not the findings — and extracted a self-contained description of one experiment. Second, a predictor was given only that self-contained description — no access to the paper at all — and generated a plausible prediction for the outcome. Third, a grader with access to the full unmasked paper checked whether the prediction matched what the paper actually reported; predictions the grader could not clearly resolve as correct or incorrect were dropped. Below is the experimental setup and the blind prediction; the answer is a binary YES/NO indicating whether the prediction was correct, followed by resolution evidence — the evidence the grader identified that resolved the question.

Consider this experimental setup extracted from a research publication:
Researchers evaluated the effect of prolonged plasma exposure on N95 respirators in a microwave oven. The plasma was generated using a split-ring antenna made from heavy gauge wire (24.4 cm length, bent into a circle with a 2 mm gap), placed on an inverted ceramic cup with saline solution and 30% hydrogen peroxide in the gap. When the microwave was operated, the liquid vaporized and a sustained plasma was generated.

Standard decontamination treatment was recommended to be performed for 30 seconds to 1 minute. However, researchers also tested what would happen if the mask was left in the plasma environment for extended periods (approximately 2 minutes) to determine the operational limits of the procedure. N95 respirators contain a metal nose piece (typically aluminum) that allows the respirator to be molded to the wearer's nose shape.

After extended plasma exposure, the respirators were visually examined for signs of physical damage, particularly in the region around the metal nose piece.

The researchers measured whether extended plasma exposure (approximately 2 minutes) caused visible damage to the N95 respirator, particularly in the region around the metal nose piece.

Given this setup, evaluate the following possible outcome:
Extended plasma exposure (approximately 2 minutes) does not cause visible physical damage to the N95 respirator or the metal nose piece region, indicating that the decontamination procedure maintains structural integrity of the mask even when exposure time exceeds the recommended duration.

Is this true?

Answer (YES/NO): NO